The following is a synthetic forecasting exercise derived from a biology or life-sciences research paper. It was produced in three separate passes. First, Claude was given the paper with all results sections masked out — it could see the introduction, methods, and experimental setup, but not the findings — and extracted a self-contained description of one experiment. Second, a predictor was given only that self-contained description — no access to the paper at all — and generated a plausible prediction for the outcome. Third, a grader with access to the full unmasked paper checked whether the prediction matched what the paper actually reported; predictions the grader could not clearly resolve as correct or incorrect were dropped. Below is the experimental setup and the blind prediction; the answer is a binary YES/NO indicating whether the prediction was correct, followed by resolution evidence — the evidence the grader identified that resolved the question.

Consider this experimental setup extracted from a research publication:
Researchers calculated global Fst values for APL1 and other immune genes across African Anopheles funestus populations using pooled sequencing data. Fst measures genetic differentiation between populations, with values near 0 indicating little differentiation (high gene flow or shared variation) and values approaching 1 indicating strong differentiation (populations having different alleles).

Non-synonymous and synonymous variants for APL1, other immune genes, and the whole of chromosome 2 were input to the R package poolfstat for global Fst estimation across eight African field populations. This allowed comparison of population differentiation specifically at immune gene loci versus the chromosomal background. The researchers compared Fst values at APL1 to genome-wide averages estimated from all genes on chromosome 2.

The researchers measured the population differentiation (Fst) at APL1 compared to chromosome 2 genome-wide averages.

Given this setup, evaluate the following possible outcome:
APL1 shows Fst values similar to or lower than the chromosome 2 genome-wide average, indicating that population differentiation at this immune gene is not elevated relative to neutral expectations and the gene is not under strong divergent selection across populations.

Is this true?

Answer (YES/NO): YES